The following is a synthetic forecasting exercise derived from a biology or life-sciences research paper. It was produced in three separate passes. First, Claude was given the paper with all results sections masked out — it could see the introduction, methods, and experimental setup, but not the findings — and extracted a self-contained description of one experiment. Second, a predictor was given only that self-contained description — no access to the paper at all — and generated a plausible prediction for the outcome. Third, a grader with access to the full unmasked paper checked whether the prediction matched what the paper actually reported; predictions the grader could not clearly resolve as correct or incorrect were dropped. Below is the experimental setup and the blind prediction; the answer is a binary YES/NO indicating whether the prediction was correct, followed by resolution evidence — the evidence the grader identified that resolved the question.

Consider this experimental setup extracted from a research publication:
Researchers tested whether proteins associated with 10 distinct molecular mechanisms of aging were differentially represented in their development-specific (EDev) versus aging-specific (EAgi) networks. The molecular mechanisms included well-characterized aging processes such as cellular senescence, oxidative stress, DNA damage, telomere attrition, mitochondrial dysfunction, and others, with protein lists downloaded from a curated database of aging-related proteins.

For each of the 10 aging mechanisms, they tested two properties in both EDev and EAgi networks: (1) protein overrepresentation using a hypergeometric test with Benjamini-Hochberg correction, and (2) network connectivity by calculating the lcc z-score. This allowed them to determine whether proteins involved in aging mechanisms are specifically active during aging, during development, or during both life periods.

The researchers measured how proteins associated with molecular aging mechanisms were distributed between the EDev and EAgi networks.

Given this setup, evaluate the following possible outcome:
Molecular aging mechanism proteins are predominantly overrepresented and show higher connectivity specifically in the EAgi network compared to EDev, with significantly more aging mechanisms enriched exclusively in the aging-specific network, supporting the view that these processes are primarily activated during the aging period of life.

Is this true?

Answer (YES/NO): NO